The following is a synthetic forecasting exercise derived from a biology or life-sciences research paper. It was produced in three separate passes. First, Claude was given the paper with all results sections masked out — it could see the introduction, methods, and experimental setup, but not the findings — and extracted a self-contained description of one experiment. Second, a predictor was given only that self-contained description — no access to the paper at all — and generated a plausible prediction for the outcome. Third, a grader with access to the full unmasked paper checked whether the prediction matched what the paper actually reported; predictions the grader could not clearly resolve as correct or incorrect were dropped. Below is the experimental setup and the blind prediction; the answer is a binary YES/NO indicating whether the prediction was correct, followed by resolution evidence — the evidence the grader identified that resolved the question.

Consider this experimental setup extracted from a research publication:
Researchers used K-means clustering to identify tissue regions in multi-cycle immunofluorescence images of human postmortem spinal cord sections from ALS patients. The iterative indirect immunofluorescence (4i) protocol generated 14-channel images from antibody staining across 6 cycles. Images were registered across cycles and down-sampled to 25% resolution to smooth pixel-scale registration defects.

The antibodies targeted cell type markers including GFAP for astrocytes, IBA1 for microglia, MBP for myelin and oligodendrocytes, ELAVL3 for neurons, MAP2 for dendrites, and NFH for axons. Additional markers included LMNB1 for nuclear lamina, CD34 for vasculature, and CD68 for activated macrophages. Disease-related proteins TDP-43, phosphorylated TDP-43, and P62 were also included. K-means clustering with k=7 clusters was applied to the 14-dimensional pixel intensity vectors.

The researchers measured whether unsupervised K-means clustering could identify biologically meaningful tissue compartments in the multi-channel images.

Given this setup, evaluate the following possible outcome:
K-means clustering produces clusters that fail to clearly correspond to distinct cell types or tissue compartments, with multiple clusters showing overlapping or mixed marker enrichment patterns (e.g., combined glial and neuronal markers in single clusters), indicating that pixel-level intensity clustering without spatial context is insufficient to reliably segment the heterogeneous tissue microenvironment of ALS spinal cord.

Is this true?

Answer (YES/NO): NO